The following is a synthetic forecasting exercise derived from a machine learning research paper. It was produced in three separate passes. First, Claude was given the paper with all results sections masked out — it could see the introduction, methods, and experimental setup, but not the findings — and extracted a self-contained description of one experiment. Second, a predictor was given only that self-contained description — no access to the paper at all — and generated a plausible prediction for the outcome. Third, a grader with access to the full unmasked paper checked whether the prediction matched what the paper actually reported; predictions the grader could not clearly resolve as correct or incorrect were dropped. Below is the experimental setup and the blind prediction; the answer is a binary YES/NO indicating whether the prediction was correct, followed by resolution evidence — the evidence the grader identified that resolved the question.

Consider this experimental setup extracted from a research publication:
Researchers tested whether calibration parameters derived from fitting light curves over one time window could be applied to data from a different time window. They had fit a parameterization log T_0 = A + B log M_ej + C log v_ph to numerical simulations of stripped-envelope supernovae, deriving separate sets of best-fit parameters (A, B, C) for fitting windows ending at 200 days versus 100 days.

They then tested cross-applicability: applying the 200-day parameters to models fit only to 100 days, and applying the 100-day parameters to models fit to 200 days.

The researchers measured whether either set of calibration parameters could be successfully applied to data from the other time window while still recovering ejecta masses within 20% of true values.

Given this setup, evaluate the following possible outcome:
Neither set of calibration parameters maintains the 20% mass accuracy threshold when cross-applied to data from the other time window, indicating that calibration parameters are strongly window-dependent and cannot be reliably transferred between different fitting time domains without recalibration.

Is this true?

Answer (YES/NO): NO